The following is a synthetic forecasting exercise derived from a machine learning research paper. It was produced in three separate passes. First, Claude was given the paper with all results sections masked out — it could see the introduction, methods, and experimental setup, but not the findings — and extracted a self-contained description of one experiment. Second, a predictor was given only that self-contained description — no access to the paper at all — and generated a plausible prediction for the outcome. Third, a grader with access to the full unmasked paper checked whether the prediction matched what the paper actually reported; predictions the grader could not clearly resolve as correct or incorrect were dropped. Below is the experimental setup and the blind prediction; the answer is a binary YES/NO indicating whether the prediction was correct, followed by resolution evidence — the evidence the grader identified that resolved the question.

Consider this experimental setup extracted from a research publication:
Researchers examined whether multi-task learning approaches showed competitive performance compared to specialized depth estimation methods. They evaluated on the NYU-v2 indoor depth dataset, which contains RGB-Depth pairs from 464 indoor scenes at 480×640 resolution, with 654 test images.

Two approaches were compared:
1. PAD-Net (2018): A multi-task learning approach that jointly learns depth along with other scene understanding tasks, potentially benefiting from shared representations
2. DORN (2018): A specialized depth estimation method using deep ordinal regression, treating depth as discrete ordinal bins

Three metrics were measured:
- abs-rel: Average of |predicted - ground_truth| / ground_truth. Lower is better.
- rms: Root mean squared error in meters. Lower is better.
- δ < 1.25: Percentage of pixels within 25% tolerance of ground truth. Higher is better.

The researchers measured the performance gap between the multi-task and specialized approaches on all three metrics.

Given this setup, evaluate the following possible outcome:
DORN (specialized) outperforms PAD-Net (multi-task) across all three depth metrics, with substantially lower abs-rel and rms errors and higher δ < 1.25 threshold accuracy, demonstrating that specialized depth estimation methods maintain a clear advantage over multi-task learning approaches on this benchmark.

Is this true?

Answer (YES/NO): YES